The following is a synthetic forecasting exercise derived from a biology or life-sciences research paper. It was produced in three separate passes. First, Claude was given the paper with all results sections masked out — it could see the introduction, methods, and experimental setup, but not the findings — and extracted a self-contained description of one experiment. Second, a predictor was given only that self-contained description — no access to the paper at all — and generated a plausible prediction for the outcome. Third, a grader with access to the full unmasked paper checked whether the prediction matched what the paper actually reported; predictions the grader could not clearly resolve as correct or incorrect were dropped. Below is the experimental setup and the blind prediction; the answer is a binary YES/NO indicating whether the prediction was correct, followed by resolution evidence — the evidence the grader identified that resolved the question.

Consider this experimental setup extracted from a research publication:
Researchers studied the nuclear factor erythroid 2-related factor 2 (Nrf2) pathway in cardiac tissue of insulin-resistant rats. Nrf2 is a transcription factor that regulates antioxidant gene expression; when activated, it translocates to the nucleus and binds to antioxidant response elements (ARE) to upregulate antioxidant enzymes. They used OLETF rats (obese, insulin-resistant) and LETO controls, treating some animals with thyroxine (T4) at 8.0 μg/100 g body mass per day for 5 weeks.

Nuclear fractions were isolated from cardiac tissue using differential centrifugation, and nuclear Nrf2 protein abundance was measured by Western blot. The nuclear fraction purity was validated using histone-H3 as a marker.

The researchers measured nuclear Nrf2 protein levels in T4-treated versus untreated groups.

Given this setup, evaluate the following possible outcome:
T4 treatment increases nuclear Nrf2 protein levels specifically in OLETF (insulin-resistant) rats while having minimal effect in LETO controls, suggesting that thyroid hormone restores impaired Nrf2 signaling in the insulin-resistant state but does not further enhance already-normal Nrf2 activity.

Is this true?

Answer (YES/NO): NO